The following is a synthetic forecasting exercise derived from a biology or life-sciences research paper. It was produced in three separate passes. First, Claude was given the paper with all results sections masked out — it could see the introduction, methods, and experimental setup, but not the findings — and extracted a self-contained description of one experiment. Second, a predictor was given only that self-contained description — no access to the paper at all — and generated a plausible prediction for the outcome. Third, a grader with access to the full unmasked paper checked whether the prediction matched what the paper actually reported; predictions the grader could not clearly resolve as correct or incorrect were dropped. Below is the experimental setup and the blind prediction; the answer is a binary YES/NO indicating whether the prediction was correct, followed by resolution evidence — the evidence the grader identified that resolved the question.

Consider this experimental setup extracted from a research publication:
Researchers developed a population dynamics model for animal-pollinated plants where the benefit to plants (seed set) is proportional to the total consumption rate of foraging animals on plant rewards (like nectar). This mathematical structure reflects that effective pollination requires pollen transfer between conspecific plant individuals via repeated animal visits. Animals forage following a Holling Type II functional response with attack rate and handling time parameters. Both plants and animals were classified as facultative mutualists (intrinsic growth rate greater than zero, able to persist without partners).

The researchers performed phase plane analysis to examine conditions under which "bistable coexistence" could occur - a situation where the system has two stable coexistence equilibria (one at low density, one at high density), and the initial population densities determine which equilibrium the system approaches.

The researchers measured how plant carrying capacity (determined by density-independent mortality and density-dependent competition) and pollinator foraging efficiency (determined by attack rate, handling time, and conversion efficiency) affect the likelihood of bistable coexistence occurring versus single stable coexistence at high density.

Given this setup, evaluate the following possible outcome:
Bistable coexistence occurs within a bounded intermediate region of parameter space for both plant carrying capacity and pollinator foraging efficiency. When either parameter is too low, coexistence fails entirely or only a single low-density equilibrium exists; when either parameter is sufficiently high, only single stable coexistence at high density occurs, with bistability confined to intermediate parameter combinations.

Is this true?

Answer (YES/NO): NO